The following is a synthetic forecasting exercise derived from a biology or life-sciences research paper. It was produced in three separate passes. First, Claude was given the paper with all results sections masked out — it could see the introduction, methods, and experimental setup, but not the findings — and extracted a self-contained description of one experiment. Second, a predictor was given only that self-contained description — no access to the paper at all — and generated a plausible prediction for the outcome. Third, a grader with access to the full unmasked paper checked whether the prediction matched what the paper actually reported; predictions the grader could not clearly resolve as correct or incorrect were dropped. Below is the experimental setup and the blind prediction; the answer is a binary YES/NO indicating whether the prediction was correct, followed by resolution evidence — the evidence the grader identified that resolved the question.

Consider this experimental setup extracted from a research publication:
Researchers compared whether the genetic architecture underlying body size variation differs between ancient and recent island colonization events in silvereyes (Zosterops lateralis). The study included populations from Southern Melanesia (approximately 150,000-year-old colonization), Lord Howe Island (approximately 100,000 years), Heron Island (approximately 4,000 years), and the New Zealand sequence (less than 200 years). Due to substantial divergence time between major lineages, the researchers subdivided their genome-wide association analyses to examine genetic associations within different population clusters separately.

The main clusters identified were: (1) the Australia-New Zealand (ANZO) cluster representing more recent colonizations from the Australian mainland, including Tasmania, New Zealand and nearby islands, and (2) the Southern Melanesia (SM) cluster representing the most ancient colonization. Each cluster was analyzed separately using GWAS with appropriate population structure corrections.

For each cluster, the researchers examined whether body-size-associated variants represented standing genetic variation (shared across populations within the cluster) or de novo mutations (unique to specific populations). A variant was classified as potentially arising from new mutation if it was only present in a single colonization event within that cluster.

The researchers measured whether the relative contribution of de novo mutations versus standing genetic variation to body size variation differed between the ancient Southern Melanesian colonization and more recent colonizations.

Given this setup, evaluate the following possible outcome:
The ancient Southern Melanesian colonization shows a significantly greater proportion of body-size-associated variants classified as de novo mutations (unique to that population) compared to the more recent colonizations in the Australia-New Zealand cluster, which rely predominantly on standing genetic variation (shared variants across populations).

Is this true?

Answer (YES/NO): YES